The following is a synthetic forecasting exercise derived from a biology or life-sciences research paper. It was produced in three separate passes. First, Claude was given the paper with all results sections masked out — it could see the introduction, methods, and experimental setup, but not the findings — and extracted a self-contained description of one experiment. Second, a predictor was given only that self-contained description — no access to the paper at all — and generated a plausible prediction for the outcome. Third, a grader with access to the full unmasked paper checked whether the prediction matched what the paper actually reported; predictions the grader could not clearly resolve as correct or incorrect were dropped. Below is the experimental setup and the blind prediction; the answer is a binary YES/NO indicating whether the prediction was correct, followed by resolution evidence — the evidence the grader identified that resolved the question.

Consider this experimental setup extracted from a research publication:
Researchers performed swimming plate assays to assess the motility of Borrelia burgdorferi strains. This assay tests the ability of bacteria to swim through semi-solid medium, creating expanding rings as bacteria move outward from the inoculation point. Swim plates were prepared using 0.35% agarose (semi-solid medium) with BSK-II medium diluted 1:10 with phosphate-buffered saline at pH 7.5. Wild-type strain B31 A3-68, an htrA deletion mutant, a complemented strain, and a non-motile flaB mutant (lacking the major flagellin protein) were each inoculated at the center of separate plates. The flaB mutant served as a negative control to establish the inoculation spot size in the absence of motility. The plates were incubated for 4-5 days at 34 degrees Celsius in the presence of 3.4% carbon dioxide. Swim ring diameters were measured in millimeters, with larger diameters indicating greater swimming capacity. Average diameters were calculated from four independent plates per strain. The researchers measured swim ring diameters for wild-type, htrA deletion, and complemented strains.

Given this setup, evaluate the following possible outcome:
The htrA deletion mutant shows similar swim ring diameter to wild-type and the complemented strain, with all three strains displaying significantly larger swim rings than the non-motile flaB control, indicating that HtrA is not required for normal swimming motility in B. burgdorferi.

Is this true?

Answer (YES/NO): NO